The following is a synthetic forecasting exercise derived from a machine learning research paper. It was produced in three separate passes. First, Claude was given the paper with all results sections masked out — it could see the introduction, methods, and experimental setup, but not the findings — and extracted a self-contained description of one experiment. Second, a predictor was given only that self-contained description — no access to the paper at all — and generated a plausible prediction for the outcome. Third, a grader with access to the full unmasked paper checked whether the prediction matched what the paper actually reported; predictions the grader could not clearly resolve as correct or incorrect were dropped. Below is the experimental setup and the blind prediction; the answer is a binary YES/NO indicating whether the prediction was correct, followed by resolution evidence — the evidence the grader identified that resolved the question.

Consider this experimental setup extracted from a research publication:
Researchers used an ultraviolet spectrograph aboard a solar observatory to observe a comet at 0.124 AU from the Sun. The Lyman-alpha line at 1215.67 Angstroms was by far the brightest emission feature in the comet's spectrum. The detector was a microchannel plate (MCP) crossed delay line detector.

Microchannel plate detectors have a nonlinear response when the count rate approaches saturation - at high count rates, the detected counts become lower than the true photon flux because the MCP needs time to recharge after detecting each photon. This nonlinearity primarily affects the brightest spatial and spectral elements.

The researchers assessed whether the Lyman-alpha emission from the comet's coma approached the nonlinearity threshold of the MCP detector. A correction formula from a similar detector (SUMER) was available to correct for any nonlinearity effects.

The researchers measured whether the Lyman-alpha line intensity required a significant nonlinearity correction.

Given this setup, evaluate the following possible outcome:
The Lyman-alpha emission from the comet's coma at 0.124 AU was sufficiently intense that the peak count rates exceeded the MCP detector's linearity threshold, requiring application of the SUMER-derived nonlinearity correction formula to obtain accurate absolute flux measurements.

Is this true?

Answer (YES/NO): NO